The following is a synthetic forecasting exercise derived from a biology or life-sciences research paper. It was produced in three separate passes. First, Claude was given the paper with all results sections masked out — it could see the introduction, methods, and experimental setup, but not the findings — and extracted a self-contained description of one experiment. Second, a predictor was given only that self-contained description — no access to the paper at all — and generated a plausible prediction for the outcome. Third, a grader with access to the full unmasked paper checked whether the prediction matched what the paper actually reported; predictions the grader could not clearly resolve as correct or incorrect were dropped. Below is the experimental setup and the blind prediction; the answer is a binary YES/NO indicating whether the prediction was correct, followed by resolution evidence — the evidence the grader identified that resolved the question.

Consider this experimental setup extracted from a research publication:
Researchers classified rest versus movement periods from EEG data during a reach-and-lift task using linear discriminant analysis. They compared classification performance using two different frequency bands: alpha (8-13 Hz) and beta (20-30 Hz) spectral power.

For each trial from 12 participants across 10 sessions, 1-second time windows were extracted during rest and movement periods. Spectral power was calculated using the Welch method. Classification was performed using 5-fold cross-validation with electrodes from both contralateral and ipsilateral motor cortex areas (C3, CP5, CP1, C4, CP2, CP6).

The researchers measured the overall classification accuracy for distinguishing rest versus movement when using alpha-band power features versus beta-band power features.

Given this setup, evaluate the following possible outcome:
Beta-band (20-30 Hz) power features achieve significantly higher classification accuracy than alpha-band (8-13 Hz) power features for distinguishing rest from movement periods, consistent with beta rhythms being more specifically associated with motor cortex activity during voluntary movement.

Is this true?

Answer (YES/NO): YES